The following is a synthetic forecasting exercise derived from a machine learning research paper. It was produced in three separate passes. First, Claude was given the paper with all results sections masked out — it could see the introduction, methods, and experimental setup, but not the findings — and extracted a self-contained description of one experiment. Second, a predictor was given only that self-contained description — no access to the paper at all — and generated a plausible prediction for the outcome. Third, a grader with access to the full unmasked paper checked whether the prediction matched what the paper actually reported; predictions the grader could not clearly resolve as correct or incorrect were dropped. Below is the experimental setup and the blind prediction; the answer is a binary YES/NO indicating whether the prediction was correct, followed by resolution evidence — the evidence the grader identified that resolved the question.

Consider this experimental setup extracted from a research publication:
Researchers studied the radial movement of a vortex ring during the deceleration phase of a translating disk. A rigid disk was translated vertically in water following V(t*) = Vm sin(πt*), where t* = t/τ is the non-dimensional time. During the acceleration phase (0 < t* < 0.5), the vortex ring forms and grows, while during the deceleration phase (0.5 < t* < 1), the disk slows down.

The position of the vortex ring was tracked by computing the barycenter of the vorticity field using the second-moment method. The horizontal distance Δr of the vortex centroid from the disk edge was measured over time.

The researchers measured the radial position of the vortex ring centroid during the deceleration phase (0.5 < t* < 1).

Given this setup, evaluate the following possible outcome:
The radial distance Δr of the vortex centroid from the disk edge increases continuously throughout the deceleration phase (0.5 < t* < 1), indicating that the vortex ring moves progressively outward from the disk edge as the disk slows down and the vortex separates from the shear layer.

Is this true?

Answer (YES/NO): NO